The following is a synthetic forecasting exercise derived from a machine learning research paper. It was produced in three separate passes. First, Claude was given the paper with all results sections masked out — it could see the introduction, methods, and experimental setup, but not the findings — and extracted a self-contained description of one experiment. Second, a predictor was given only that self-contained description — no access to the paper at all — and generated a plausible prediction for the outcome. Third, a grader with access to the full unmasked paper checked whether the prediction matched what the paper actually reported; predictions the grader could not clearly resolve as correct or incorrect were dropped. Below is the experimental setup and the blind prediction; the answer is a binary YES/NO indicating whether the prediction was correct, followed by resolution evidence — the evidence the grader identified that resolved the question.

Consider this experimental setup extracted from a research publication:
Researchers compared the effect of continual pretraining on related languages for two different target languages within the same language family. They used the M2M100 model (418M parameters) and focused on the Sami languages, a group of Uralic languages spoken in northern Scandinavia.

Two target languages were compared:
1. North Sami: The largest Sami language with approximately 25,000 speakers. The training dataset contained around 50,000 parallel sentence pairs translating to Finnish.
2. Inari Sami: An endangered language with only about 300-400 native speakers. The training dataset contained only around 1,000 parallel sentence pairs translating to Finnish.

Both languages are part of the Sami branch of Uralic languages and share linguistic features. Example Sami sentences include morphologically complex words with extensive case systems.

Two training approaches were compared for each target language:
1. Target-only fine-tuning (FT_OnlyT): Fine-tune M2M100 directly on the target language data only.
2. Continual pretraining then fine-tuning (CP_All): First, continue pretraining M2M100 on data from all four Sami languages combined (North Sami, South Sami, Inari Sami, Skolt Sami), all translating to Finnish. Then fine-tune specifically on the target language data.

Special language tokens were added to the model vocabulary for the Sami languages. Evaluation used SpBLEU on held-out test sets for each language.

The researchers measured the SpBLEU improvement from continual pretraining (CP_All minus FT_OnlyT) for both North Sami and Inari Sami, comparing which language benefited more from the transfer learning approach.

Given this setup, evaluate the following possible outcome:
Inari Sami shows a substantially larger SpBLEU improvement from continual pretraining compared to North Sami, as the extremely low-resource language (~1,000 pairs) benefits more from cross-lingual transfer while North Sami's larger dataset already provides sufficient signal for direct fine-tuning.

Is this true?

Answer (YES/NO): YES